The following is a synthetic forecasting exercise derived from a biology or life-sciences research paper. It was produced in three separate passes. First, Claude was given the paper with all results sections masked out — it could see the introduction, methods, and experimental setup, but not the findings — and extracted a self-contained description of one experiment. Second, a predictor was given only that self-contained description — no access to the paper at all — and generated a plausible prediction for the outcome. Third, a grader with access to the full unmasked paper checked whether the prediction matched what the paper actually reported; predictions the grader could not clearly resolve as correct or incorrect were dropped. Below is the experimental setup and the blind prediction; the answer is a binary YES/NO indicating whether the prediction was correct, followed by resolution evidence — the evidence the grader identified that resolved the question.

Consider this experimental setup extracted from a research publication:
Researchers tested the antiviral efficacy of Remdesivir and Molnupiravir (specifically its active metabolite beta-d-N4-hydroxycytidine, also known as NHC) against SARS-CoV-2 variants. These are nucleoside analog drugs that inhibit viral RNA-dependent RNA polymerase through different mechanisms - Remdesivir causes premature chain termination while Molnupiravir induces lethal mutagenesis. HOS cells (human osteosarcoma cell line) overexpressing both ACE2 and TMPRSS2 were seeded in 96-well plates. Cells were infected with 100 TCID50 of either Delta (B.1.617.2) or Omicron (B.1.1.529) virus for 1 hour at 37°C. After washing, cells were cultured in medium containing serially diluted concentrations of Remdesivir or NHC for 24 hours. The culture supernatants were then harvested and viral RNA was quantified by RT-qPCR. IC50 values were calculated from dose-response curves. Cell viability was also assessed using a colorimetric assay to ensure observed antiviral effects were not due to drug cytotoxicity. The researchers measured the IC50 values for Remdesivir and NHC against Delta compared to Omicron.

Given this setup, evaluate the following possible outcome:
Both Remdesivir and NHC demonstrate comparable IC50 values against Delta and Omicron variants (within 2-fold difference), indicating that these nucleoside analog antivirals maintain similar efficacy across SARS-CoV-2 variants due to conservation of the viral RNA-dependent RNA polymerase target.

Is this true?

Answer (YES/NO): YES